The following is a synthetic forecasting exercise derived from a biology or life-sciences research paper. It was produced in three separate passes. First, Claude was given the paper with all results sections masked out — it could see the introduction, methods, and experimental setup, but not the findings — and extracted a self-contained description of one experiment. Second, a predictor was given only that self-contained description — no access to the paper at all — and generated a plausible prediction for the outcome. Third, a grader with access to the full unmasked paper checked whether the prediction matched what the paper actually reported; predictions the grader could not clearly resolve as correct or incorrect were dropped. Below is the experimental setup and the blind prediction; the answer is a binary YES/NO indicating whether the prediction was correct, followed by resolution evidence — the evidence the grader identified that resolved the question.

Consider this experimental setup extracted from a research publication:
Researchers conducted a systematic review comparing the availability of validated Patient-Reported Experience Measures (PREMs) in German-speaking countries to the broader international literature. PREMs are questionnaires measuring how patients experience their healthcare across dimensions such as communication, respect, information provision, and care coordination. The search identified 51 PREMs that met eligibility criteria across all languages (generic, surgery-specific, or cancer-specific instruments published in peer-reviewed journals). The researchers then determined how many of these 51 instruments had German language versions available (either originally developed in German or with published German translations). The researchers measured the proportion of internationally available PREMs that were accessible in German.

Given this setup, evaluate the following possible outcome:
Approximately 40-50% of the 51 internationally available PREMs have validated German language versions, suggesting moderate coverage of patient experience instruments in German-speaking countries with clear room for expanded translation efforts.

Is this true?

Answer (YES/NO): NO